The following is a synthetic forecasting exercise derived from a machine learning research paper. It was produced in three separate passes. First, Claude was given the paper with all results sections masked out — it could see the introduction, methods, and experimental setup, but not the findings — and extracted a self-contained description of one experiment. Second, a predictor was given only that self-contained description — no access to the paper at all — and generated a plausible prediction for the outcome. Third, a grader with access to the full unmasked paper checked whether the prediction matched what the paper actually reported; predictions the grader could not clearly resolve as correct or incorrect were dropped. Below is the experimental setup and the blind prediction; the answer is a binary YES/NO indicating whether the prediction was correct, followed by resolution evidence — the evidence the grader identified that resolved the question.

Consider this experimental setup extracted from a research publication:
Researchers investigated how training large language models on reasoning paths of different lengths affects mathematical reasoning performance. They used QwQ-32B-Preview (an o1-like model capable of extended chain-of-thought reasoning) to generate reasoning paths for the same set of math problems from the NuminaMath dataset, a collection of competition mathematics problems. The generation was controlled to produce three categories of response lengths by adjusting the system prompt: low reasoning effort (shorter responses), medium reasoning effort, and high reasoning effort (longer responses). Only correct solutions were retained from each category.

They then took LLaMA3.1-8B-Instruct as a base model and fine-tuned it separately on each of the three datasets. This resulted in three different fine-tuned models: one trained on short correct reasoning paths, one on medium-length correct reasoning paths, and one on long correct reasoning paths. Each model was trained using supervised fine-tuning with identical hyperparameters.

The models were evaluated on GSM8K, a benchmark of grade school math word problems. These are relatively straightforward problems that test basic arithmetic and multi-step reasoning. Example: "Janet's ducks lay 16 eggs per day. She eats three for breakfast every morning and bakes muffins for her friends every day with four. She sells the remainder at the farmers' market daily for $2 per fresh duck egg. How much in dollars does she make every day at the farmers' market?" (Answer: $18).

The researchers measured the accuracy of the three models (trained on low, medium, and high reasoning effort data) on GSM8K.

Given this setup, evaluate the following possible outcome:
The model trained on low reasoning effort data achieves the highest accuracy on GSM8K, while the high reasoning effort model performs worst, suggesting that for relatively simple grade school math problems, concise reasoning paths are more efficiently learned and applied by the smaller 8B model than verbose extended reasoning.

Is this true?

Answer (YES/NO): YES